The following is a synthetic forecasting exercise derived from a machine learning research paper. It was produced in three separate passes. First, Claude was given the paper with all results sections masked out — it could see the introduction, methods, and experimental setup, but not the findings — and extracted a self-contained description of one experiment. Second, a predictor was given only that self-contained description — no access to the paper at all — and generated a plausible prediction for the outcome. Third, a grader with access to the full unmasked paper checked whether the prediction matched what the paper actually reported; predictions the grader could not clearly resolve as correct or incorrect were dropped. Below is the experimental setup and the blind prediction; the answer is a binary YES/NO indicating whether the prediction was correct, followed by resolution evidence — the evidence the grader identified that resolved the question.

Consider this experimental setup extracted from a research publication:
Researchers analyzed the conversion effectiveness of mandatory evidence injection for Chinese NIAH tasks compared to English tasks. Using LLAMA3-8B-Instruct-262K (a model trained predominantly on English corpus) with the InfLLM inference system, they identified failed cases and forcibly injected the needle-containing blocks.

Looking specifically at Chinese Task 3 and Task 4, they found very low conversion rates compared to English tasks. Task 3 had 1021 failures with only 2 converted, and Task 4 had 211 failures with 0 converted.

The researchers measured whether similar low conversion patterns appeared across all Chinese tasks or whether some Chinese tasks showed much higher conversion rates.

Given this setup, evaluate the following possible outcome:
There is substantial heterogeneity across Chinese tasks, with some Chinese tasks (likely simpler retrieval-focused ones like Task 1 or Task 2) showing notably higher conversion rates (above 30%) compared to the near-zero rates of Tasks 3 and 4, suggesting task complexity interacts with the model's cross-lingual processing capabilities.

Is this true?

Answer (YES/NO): YES